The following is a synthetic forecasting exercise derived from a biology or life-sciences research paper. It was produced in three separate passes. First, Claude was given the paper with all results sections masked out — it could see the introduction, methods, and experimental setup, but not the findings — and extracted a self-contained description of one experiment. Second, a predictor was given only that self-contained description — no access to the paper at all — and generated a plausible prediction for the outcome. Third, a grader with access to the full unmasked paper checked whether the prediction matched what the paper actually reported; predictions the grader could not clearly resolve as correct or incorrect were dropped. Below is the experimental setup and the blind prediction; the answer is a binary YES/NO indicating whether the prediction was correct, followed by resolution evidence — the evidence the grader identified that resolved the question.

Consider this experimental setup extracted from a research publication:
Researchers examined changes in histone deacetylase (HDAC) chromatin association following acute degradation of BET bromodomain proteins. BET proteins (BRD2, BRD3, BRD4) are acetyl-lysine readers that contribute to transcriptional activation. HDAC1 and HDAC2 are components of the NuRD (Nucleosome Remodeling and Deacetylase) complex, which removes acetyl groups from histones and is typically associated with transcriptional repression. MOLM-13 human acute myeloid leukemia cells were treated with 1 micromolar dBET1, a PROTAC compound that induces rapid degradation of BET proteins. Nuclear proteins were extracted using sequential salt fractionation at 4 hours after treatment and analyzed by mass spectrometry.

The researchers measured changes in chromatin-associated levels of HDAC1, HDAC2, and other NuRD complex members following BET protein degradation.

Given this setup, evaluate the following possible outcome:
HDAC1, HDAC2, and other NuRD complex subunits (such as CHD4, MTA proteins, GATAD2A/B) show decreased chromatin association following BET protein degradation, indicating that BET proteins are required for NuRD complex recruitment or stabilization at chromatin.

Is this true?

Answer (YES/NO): NO